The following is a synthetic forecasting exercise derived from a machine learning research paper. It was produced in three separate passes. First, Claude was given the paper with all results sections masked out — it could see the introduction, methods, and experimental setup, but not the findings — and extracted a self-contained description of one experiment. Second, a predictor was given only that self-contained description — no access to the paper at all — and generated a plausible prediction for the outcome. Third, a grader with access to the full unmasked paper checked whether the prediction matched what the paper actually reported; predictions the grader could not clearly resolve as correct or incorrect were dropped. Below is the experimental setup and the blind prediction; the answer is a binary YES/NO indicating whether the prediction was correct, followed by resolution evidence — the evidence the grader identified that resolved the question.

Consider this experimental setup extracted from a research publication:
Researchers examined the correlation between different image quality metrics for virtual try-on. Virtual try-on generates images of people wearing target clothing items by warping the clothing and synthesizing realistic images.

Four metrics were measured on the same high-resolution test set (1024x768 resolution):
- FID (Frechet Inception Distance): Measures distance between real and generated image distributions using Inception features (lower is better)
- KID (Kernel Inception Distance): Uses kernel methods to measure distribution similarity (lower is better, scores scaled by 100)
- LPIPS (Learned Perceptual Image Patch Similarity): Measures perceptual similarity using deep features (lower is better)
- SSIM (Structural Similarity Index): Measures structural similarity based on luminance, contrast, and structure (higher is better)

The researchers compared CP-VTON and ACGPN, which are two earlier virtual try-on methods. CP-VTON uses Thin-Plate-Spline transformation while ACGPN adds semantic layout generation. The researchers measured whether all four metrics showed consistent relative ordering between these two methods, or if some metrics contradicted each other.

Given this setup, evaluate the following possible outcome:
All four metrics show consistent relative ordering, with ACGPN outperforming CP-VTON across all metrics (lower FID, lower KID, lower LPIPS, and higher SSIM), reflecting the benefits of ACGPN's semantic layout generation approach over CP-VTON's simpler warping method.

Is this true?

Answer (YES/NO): NO